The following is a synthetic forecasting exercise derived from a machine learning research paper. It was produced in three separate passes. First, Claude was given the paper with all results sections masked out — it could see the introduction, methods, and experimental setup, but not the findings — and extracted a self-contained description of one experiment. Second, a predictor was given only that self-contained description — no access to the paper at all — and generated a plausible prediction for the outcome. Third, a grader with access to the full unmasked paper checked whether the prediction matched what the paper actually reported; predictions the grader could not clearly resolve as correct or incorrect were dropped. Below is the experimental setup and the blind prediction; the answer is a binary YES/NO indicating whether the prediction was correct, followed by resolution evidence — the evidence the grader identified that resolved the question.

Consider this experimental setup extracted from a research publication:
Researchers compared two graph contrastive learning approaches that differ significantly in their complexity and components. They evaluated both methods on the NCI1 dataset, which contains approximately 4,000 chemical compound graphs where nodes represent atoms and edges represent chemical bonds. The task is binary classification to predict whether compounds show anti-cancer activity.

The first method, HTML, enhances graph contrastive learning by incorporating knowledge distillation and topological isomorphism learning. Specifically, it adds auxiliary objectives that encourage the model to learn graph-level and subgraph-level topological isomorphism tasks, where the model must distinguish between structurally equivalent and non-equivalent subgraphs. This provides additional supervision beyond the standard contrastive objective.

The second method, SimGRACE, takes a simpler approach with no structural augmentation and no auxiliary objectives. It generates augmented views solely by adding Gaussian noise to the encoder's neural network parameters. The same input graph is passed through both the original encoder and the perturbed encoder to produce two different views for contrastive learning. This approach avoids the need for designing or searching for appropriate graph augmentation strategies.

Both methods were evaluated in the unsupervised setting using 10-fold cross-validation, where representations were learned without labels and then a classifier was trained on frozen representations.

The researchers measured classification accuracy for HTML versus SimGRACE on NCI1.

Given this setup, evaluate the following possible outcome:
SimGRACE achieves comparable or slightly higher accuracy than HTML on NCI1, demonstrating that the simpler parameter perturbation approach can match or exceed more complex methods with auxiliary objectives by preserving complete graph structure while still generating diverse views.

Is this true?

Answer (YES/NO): YES